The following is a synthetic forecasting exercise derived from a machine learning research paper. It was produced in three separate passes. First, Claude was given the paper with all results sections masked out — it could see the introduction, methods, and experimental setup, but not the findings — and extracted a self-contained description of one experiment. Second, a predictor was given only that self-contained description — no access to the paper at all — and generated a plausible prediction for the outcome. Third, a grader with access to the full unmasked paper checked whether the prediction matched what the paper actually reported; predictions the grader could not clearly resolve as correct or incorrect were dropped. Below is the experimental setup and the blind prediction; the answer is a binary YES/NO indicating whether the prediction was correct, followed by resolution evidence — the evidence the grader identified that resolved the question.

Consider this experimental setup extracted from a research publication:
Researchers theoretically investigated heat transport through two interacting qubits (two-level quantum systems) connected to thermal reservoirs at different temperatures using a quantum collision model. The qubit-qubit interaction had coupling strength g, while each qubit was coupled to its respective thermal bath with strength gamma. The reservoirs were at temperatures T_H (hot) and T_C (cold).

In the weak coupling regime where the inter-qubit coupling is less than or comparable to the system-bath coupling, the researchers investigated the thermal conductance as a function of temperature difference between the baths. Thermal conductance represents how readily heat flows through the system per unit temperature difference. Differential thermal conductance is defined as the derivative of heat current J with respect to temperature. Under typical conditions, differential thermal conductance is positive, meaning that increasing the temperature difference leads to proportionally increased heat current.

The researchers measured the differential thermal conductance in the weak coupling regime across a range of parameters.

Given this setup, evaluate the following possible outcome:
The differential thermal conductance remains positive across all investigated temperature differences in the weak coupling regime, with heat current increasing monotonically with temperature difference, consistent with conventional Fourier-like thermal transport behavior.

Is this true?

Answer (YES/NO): NO